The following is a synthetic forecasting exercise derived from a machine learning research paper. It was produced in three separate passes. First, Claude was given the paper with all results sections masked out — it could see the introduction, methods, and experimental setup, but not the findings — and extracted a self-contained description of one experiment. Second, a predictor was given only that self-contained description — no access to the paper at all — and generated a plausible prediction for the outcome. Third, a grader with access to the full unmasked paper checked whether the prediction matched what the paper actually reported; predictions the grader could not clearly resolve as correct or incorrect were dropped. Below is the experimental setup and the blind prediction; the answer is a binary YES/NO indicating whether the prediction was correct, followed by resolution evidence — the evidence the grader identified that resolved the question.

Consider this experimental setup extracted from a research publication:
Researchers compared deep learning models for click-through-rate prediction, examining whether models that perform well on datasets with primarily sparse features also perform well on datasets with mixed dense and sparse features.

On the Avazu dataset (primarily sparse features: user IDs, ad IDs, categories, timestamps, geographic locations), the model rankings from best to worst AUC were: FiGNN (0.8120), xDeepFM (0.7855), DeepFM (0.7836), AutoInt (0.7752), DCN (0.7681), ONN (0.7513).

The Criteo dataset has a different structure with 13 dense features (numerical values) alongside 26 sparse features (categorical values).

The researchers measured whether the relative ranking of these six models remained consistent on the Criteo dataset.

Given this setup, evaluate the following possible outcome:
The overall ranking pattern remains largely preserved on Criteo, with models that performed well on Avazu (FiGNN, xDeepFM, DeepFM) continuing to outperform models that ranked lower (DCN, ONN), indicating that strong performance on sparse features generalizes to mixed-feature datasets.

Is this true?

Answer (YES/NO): NO